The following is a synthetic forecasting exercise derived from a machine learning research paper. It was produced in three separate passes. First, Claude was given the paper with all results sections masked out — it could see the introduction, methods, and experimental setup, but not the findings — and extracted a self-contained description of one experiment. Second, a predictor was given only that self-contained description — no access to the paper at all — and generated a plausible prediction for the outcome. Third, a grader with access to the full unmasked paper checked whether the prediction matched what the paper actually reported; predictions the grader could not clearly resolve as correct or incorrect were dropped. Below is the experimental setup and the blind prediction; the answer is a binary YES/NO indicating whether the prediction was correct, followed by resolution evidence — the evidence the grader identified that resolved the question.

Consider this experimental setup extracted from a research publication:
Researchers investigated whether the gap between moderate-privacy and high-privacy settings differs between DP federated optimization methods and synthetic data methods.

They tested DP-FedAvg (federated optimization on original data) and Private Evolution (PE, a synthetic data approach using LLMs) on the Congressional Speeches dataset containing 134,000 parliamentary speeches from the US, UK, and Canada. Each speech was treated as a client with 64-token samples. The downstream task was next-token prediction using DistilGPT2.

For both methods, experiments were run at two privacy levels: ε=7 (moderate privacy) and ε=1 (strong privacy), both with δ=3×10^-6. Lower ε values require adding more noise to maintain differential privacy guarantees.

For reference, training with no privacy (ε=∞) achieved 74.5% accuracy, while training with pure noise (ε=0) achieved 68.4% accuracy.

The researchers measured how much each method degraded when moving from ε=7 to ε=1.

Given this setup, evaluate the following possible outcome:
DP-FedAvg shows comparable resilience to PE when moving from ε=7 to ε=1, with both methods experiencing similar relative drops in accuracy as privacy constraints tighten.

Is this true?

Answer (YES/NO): YES